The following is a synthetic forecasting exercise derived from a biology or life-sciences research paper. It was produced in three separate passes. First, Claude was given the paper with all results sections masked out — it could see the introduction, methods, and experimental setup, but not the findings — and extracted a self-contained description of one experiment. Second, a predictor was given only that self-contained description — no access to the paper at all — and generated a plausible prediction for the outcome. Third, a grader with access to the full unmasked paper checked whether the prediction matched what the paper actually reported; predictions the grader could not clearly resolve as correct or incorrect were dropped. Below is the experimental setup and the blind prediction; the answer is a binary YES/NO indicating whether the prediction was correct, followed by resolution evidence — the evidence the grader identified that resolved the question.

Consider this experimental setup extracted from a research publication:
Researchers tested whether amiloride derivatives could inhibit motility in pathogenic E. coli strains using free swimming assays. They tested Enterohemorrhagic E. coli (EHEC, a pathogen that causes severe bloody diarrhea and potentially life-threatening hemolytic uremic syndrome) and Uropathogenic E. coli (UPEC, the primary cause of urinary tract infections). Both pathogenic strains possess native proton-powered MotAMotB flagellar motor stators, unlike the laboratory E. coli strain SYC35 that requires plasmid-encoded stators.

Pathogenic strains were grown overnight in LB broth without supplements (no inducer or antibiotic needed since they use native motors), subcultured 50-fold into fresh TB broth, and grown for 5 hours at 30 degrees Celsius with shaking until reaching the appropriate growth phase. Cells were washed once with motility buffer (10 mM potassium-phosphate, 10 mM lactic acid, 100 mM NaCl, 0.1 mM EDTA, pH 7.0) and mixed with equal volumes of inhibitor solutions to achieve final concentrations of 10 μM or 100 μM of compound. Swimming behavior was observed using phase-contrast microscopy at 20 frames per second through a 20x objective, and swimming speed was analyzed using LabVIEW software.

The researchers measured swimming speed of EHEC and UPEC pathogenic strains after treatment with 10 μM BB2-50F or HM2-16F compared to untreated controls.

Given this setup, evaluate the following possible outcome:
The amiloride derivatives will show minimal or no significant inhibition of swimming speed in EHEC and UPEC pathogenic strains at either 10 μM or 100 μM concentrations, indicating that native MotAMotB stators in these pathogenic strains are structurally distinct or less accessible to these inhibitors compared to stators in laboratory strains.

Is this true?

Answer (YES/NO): NO